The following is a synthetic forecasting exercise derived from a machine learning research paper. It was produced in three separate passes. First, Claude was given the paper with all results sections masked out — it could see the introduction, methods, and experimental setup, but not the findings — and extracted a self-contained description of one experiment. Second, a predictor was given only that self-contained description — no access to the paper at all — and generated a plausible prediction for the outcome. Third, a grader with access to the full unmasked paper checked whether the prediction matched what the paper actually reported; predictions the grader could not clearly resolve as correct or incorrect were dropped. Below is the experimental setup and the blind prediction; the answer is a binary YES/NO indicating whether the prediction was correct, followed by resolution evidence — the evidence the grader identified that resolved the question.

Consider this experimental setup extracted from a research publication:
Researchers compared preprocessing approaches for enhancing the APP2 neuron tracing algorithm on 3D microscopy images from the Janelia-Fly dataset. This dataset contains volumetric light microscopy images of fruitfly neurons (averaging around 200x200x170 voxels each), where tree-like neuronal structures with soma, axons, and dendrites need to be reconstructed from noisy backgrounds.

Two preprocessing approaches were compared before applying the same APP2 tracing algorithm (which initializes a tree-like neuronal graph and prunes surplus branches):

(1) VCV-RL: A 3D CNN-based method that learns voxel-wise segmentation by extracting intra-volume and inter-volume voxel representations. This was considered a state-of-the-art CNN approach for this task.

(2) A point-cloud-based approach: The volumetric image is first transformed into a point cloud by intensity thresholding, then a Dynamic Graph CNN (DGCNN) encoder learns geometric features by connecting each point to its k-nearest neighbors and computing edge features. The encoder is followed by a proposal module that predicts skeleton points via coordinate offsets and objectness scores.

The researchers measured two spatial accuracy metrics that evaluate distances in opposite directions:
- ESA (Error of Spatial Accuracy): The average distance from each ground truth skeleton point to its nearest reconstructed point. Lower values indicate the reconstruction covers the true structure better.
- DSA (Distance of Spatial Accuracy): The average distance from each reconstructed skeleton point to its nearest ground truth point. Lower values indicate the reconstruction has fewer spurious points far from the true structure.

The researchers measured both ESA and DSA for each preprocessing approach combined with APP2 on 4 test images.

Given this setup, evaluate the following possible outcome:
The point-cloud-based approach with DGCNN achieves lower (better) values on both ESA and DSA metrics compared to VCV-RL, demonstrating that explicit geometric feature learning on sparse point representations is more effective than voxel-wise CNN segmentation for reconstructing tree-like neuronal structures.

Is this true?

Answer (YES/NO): NO